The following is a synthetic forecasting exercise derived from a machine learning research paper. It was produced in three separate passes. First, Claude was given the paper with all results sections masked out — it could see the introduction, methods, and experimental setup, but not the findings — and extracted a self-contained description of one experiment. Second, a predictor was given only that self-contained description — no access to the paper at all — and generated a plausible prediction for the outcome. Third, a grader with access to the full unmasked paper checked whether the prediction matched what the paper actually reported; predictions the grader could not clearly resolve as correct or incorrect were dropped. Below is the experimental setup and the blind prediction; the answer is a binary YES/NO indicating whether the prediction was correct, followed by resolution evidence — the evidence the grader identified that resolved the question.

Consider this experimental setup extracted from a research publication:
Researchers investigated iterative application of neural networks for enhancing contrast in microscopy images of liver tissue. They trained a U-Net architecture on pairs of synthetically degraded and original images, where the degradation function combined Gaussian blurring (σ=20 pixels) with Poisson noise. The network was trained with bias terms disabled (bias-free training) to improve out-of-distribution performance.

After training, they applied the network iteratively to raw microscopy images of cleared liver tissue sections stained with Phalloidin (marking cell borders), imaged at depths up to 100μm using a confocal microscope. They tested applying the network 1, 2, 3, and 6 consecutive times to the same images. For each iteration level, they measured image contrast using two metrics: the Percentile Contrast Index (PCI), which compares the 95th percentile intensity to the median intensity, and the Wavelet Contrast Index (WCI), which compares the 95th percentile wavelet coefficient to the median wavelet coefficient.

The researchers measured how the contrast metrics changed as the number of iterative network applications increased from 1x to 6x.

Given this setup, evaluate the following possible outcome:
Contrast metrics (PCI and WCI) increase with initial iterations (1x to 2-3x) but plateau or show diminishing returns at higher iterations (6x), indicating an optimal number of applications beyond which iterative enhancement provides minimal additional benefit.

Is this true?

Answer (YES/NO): NO